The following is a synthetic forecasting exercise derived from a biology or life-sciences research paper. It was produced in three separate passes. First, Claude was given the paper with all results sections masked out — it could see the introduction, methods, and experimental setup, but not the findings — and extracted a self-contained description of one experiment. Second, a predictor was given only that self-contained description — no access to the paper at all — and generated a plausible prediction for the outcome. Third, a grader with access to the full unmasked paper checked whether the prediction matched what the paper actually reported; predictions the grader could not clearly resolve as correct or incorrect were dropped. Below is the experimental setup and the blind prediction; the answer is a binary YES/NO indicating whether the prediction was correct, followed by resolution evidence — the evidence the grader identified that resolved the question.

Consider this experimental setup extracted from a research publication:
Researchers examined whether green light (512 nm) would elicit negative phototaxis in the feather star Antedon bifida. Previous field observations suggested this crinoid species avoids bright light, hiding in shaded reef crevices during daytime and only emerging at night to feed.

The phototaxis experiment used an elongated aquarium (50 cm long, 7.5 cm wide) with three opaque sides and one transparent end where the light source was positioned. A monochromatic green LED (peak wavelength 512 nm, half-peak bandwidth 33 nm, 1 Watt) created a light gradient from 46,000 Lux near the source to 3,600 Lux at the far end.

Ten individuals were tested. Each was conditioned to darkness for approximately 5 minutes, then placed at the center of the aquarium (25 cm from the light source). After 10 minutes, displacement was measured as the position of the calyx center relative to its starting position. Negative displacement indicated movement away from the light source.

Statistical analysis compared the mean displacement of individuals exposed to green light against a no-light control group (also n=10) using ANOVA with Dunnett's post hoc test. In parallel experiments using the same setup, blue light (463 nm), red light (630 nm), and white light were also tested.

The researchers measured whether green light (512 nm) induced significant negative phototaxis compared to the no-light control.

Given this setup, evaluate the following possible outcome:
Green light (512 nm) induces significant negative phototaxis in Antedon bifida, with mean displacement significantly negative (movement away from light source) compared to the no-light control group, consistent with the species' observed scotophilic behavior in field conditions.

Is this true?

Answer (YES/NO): NO